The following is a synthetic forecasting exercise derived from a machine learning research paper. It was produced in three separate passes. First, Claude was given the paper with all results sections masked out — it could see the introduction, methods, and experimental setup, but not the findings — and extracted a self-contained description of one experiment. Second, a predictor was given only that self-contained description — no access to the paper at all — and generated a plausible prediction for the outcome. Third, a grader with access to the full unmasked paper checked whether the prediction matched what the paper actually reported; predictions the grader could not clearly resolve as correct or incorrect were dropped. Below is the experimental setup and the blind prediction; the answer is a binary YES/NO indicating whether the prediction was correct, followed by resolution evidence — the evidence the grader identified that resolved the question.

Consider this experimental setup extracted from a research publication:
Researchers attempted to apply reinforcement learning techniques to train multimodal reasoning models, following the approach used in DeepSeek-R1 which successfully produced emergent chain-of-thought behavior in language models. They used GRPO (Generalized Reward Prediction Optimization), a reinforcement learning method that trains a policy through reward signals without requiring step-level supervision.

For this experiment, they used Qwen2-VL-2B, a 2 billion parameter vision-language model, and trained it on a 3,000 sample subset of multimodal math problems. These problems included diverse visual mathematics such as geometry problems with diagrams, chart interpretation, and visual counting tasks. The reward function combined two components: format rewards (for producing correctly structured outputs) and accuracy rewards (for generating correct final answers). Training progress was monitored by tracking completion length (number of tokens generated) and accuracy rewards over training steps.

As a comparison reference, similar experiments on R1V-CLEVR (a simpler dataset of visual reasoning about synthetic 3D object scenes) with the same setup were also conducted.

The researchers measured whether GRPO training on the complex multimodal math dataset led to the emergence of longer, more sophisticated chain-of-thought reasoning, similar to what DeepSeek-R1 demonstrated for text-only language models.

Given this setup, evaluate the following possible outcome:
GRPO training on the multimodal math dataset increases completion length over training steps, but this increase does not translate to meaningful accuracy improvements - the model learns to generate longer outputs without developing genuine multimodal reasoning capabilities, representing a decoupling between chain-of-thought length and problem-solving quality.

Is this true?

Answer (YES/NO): NO